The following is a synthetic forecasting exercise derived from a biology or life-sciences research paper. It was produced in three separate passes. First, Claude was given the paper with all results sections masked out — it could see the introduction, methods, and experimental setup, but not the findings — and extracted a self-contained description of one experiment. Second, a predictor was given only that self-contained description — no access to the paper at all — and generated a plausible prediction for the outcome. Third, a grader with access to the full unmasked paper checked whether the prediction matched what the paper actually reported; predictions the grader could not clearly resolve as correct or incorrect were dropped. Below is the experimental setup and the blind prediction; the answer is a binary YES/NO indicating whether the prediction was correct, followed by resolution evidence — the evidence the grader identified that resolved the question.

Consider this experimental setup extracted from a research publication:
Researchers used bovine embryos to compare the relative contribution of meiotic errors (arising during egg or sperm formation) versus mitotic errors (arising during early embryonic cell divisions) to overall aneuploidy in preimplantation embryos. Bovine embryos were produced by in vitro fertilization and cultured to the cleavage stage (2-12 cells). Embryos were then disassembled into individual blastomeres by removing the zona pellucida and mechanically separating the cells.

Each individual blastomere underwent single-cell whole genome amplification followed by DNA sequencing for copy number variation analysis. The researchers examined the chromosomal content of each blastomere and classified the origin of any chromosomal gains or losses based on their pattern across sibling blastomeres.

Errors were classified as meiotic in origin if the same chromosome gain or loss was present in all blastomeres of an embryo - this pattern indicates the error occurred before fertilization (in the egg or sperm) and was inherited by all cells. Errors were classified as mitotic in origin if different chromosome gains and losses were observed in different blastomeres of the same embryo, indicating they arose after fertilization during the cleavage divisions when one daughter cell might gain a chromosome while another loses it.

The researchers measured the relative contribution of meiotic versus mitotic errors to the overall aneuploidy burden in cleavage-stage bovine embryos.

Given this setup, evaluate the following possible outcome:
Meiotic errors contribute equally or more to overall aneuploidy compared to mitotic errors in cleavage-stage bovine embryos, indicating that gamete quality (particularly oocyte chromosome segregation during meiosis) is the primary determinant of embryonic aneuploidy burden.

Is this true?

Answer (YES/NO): NO